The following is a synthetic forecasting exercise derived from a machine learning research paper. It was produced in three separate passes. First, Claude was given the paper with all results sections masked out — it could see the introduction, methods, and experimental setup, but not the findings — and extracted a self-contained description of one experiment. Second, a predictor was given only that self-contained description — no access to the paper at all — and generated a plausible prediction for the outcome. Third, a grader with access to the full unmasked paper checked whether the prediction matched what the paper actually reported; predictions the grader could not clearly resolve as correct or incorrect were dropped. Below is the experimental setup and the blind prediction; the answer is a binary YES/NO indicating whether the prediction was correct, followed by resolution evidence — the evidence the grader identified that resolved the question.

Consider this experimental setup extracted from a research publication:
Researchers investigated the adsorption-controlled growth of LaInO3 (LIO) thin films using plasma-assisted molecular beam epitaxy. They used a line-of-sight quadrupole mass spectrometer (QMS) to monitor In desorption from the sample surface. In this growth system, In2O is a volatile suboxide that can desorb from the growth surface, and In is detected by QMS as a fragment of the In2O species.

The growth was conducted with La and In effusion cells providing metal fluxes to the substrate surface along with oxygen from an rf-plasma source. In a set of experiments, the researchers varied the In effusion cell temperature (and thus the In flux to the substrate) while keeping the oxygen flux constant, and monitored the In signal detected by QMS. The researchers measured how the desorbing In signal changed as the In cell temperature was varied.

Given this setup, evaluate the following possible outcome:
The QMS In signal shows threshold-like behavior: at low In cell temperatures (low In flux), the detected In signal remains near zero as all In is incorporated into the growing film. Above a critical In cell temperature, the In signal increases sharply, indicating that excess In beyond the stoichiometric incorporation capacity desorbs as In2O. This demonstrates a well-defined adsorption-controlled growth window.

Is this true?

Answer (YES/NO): NO